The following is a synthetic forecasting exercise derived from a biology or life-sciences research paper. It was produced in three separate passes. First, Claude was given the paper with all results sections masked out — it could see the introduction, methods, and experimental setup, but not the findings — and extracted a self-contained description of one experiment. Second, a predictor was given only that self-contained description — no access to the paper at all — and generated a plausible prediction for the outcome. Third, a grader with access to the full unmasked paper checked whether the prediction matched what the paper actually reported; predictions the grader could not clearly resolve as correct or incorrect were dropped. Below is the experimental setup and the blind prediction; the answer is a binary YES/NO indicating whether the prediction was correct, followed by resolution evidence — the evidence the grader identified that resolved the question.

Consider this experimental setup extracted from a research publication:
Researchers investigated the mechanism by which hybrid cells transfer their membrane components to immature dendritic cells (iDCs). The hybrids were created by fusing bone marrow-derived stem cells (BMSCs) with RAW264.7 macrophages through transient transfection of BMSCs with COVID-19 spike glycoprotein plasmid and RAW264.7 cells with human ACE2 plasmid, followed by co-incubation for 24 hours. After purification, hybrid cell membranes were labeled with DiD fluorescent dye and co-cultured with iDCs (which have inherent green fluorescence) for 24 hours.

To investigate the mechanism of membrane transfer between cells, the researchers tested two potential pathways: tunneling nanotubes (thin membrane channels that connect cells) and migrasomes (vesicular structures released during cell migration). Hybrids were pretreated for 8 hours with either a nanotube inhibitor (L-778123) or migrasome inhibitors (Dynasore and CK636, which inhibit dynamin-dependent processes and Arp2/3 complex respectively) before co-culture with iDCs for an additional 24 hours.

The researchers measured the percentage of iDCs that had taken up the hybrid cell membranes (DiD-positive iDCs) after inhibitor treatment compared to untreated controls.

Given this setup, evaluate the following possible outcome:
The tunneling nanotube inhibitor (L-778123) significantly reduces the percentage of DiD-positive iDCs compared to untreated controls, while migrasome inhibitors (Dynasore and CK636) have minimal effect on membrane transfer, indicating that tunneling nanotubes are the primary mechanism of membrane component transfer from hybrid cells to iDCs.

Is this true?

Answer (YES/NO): NO